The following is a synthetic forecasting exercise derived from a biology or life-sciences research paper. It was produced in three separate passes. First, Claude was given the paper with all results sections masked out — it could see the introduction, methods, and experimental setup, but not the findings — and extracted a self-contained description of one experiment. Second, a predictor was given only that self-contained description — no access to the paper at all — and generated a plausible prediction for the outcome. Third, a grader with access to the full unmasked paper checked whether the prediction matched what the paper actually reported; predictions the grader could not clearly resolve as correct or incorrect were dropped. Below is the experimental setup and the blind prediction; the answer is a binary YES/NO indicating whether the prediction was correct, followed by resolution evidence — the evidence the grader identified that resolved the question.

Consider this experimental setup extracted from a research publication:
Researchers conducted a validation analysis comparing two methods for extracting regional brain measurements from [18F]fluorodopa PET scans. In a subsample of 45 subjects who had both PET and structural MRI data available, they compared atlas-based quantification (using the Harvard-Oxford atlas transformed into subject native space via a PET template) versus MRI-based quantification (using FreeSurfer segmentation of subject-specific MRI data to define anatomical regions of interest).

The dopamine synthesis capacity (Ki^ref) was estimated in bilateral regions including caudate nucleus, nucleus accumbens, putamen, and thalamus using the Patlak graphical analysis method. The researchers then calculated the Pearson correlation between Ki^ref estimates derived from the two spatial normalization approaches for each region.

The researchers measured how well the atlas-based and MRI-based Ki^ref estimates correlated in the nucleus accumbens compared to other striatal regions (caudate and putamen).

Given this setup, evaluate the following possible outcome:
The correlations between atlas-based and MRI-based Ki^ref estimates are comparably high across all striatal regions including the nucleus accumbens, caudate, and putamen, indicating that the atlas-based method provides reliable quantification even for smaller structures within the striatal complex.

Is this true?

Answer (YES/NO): NO